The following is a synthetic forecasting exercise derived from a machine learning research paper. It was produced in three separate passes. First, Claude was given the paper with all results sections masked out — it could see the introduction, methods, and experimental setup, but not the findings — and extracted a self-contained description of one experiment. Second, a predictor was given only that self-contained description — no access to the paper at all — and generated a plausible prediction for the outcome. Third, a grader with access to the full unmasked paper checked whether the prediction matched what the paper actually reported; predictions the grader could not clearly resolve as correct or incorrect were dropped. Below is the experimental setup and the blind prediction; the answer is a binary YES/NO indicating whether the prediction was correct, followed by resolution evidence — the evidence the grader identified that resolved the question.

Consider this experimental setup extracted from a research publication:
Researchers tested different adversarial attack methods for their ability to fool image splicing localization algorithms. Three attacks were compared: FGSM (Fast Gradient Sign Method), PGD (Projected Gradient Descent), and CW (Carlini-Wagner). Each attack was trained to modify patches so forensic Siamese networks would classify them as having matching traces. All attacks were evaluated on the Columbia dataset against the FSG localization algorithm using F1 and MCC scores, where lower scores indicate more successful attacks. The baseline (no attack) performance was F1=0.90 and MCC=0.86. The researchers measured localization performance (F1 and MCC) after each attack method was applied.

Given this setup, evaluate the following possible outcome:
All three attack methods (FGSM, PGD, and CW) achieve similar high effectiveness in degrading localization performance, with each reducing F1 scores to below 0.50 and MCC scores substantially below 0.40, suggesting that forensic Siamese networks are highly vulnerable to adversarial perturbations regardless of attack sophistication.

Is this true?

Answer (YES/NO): NO